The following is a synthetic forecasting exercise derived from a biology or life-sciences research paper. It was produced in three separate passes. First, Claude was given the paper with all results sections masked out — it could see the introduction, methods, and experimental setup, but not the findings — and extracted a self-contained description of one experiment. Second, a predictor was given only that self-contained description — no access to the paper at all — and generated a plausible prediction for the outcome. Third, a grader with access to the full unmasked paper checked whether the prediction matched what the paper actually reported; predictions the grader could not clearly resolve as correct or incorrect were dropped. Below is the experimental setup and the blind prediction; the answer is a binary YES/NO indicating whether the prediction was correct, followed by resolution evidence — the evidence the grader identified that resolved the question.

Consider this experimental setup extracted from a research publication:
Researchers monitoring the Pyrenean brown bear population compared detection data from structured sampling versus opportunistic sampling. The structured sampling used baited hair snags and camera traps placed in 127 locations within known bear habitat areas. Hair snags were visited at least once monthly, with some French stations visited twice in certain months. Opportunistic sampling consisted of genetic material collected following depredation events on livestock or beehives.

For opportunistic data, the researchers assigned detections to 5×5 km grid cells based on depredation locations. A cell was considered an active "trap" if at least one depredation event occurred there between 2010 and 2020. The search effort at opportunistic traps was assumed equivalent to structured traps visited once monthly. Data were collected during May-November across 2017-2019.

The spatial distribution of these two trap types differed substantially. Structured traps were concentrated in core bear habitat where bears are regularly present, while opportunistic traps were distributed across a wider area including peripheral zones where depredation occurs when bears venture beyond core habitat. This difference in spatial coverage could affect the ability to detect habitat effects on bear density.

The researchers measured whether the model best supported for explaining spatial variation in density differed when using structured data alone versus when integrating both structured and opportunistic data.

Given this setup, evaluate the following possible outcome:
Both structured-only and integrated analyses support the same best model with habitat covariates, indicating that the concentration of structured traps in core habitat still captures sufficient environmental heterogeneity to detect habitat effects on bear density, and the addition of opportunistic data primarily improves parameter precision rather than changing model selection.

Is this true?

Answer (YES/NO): NO